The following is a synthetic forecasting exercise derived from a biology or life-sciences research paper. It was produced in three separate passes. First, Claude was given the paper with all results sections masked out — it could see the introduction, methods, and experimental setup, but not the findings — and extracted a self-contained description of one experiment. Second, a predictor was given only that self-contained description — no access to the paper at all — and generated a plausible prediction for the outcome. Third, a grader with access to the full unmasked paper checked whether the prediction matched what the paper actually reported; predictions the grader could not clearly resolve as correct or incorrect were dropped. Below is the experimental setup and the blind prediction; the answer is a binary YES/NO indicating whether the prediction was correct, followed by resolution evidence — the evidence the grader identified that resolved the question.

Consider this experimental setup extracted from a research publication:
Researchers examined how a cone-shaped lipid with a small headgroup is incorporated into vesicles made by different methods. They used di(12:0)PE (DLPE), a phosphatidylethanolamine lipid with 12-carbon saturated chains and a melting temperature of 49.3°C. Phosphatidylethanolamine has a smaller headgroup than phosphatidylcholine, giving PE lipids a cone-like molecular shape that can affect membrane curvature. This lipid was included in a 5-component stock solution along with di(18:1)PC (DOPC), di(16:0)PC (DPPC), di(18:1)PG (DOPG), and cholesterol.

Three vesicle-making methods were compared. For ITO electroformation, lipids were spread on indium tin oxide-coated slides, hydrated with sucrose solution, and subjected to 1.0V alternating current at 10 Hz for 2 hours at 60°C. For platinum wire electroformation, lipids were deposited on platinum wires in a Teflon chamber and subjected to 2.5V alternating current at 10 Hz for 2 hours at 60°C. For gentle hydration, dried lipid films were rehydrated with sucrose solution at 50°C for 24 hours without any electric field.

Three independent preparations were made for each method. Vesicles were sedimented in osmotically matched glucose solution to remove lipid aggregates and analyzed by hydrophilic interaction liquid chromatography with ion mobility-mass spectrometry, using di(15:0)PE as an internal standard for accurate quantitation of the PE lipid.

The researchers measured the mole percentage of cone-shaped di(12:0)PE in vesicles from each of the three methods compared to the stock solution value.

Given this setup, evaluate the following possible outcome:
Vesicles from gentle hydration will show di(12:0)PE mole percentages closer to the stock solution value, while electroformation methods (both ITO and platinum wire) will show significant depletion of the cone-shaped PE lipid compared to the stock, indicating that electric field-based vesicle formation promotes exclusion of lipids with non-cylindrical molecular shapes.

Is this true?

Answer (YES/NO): NO